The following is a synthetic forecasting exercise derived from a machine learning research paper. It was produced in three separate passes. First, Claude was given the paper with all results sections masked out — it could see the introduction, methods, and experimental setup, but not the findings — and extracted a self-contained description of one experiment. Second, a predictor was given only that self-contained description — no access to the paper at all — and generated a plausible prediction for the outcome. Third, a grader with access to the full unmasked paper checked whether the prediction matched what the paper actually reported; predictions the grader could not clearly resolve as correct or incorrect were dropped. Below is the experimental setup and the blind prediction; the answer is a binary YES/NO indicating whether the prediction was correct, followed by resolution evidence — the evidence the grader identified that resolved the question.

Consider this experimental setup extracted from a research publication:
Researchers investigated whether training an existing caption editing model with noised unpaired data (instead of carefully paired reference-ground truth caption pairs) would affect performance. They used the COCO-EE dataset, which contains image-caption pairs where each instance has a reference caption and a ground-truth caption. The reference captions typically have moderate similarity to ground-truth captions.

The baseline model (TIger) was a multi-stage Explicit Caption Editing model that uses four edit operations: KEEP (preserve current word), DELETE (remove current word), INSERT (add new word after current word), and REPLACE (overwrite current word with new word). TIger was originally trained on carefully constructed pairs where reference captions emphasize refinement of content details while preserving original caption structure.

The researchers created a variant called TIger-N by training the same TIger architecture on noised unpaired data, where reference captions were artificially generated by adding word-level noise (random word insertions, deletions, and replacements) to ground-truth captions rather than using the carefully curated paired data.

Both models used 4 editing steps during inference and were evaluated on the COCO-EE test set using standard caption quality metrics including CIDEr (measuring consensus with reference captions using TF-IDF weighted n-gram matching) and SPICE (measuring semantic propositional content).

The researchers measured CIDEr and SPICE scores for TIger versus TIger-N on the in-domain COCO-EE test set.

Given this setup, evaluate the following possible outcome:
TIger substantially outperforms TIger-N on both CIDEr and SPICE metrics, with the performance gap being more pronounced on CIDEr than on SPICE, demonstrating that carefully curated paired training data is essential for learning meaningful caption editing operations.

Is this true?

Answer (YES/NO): NO